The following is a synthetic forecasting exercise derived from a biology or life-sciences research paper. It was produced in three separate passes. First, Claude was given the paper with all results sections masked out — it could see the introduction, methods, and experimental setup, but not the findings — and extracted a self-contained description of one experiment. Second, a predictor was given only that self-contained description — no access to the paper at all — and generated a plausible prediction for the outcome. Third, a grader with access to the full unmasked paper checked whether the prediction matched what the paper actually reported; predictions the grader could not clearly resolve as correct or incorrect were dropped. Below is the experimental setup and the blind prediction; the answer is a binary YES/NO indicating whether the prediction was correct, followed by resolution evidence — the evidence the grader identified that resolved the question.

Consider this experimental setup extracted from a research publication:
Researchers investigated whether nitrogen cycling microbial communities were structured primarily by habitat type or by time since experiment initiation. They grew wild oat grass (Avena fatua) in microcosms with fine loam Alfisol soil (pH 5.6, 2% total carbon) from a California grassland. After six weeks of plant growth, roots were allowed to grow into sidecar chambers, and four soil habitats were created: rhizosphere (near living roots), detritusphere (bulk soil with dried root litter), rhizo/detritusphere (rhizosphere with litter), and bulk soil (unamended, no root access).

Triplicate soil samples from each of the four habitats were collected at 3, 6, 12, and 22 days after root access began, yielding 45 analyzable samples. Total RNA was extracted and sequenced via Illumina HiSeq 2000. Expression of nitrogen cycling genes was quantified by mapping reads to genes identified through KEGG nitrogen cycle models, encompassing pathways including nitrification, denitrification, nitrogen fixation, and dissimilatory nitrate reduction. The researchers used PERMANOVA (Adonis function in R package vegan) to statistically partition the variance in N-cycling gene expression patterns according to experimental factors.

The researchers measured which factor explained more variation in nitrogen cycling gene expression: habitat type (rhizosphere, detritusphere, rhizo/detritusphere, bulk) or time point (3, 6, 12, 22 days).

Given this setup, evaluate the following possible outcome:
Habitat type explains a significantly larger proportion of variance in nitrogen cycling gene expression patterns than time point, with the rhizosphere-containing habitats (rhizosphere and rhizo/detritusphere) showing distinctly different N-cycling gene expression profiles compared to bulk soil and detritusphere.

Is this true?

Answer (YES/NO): NO